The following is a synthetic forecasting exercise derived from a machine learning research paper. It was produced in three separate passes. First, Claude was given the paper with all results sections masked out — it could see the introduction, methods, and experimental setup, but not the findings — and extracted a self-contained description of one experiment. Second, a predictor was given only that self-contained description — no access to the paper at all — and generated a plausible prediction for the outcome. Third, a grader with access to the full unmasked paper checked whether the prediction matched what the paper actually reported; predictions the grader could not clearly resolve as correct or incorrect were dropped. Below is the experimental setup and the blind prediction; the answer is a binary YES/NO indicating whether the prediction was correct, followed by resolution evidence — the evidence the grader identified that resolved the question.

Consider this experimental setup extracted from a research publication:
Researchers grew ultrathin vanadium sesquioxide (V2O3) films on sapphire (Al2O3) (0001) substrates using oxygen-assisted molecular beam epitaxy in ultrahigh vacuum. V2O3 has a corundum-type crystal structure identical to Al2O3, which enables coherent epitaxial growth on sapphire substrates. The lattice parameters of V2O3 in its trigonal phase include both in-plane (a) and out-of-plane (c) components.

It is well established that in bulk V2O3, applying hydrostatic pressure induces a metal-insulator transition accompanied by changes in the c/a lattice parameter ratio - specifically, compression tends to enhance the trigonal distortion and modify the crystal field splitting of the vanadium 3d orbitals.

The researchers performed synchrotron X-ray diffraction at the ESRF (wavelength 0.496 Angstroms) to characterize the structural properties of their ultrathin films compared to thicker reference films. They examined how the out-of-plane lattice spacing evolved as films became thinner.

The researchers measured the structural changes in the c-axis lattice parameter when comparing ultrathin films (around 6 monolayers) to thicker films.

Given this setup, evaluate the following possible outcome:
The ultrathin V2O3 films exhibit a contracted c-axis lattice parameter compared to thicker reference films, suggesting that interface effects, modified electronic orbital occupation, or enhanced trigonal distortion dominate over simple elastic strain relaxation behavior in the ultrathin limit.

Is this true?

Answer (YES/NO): YES